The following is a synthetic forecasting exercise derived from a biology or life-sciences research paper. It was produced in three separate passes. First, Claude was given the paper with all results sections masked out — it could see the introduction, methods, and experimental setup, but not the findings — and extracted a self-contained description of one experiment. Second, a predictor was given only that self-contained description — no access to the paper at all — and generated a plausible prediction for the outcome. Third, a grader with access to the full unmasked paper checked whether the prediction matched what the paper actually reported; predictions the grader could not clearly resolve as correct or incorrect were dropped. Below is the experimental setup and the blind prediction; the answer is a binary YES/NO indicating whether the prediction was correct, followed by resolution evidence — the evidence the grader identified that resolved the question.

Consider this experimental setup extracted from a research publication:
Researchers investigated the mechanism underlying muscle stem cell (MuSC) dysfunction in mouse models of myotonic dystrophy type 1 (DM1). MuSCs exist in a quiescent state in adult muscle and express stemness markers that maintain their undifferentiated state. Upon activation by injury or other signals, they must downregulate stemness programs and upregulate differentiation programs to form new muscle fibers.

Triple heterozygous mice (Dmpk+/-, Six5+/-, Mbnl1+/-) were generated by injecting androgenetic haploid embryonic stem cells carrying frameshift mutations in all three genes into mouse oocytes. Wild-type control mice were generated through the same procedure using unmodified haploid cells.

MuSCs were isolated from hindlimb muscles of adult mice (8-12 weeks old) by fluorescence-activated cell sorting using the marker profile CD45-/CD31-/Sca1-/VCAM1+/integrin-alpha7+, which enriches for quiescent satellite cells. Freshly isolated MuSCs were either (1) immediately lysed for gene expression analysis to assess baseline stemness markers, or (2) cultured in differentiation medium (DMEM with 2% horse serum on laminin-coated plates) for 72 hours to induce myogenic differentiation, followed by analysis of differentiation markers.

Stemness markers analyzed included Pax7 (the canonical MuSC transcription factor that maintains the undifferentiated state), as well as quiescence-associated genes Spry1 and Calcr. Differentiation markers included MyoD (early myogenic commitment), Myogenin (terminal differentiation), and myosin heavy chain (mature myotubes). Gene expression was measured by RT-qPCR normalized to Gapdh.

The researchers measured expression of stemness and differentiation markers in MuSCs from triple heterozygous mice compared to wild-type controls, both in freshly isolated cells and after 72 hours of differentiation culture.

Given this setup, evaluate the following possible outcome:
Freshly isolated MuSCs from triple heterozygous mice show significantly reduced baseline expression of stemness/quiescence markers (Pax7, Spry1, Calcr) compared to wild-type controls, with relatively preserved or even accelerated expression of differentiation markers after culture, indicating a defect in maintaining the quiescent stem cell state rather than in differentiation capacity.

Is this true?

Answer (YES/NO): NO